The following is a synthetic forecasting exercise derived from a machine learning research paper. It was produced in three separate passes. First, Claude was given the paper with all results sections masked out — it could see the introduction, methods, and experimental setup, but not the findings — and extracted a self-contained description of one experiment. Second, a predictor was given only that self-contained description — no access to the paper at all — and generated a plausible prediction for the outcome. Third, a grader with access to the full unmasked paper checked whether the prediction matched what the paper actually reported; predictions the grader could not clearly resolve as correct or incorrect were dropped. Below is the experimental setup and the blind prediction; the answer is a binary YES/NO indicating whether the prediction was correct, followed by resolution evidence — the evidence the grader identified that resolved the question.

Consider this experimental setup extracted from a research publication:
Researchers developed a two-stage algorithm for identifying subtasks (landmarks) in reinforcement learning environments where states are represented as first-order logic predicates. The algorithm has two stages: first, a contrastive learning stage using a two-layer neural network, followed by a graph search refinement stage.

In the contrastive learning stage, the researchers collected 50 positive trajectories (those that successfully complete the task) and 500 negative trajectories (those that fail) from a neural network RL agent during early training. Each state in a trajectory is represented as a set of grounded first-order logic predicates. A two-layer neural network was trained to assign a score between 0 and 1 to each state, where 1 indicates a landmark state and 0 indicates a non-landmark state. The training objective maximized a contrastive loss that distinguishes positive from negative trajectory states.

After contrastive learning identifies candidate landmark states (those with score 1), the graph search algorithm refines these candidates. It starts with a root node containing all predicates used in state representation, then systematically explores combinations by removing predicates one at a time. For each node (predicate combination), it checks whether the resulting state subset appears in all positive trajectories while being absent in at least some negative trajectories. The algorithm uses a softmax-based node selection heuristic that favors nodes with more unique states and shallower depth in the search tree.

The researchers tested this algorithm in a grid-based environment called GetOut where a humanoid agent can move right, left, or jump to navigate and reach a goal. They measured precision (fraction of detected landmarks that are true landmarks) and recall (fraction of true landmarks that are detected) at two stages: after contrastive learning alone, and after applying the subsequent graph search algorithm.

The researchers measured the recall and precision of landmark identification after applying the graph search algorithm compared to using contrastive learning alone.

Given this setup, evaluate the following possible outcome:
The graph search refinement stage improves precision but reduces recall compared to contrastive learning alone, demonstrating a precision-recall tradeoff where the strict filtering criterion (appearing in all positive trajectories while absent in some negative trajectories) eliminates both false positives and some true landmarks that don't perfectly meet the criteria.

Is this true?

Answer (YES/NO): NO